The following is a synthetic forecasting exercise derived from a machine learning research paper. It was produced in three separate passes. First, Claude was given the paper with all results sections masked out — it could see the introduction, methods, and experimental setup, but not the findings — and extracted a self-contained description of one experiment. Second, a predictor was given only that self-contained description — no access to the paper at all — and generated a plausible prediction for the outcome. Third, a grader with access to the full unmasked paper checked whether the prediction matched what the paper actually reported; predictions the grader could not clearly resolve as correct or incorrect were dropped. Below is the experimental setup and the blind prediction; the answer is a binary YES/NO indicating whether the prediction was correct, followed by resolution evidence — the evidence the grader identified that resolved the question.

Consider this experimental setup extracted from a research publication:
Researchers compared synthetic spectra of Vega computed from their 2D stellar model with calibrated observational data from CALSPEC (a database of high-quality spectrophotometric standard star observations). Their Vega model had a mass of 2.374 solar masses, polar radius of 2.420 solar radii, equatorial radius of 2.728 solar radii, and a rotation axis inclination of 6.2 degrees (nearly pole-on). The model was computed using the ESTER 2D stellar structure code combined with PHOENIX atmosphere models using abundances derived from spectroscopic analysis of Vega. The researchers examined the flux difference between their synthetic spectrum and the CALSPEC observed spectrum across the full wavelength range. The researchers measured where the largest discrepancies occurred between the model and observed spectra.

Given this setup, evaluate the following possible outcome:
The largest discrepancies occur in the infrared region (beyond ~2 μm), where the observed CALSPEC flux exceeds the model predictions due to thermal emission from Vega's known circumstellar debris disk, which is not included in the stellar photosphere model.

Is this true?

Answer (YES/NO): NO